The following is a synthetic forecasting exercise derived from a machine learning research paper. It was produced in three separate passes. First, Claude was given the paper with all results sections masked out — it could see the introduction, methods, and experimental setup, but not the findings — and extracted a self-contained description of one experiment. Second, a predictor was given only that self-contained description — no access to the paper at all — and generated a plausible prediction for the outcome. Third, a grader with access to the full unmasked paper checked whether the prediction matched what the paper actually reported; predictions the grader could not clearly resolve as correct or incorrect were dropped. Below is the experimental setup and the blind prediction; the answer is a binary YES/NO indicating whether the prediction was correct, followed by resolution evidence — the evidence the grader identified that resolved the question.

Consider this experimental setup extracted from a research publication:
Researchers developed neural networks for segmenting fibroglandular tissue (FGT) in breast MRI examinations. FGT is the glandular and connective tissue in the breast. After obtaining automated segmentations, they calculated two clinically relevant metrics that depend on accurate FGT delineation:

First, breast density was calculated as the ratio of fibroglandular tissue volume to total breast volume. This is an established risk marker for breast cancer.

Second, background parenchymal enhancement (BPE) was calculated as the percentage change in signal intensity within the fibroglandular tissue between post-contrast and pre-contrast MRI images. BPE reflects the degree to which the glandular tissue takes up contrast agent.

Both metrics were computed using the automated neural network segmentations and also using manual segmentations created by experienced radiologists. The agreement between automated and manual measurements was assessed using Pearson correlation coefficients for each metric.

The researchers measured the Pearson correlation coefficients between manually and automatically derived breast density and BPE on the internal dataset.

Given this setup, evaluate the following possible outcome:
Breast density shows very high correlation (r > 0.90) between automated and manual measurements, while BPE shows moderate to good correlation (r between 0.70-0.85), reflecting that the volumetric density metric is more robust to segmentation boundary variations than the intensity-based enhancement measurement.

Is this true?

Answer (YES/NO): NO